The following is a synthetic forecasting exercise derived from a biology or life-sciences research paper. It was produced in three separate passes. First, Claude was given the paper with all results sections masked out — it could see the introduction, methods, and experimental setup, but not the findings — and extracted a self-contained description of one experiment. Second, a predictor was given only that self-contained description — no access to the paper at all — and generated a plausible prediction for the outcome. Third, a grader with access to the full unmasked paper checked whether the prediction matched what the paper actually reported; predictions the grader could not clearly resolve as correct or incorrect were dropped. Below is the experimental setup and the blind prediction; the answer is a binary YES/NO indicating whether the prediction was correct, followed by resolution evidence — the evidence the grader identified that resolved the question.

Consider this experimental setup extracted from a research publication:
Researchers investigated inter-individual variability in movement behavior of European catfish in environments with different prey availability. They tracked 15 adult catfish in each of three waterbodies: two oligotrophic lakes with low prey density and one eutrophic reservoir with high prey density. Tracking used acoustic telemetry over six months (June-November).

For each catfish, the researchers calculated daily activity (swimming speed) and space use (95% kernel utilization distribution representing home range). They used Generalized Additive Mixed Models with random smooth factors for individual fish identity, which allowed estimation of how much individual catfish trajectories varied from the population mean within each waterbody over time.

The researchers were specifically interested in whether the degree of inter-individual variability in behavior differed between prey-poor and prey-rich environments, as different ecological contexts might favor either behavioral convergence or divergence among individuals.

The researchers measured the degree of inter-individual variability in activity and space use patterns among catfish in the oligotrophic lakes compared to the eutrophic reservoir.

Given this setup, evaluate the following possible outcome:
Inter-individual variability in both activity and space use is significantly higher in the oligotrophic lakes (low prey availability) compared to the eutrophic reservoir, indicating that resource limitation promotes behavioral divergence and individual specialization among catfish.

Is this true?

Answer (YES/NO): NO